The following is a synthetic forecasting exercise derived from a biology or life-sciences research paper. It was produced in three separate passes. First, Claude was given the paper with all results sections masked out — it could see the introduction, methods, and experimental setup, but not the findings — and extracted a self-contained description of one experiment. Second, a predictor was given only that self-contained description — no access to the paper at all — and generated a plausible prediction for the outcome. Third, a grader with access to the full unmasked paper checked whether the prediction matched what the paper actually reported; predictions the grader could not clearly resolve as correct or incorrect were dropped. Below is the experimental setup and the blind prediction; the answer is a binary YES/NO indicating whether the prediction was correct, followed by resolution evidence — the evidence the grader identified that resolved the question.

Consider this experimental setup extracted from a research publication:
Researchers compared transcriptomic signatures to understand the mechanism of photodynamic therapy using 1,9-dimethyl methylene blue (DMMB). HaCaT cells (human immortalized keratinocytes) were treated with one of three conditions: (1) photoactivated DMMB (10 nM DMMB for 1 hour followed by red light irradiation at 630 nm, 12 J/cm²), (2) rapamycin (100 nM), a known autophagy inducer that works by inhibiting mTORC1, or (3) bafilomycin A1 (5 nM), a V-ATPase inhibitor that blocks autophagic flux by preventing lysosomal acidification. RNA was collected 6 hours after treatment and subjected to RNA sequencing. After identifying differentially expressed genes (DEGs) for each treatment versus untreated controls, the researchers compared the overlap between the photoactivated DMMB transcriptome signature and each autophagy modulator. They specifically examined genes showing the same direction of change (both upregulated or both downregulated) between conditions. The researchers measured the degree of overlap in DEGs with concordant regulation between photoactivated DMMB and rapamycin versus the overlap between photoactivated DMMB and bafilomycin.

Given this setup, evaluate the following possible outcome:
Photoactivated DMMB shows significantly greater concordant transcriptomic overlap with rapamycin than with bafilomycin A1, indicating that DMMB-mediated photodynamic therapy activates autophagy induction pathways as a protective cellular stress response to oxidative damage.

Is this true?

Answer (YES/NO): NO